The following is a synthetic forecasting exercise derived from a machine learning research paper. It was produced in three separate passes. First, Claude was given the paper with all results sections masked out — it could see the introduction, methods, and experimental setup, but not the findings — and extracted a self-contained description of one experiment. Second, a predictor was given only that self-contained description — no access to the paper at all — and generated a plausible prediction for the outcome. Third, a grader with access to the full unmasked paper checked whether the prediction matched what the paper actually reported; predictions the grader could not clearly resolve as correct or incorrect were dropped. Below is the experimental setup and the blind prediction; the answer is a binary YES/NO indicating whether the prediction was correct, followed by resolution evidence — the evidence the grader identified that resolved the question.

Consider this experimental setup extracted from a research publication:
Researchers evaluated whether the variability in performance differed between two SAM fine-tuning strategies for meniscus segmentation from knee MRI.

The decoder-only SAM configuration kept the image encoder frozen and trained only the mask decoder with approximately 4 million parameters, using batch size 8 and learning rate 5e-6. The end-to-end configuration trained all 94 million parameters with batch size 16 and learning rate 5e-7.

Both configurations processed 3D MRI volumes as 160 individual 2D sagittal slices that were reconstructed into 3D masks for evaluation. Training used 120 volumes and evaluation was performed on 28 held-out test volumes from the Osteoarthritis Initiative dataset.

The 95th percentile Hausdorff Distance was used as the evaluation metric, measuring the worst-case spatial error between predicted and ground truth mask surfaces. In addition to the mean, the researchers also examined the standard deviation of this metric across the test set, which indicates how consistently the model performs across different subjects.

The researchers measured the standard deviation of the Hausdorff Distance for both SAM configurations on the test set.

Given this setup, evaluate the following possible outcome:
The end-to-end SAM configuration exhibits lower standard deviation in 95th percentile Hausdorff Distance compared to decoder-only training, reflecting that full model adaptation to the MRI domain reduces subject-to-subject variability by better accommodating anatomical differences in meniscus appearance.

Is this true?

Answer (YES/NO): YES